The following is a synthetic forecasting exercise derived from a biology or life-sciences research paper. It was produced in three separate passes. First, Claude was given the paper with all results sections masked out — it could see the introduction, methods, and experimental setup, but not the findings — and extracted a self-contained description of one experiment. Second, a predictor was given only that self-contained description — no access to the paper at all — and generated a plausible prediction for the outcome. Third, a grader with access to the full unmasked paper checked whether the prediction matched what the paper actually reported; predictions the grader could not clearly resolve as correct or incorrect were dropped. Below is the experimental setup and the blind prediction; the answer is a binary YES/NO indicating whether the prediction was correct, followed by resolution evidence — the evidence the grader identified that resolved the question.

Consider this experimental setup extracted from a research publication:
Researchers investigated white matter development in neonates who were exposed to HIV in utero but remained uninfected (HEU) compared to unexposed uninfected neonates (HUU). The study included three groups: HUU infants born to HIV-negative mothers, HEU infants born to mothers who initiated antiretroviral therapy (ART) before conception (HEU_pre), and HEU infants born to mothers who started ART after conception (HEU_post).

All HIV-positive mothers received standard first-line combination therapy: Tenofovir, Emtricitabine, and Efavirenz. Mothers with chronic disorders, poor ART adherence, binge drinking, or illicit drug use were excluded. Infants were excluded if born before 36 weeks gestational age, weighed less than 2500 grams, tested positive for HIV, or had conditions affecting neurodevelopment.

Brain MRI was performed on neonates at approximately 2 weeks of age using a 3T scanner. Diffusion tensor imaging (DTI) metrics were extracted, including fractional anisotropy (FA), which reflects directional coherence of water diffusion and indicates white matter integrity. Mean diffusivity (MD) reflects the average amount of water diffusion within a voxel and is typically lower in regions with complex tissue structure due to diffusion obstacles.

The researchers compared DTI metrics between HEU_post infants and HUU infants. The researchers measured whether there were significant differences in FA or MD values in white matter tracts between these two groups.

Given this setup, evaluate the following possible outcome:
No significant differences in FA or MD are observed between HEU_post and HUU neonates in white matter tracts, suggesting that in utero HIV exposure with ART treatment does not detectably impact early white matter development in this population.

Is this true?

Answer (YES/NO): NO